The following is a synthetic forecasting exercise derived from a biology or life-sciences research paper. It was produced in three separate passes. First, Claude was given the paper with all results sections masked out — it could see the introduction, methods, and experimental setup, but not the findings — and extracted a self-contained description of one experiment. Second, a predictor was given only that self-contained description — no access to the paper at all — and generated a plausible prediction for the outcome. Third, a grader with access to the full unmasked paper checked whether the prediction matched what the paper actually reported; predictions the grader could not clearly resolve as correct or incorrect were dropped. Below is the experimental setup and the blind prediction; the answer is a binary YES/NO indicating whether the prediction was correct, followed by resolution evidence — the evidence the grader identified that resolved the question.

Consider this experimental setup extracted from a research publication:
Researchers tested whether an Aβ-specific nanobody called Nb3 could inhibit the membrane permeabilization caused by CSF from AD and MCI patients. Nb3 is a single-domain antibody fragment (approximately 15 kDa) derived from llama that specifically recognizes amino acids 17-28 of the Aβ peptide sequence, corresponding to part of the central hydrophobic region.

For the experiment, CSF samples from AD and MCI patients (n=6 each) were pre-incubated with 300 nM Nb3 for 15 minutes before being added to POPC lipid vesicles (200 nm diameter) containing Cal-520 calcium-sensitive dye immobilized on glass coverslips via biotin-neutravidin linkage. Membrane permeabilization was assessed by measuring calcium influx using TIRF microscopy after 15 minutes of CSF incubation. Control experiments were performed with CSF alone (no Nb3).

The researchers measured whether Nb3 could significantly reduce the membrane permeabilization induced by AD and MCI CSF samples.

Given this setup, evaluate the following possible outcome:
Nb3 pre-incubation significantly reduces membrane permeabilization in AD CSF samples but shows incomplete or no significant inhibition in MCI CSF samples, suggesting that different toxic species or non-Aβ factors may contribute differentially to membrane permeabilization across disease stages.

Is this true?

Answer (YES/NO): NO